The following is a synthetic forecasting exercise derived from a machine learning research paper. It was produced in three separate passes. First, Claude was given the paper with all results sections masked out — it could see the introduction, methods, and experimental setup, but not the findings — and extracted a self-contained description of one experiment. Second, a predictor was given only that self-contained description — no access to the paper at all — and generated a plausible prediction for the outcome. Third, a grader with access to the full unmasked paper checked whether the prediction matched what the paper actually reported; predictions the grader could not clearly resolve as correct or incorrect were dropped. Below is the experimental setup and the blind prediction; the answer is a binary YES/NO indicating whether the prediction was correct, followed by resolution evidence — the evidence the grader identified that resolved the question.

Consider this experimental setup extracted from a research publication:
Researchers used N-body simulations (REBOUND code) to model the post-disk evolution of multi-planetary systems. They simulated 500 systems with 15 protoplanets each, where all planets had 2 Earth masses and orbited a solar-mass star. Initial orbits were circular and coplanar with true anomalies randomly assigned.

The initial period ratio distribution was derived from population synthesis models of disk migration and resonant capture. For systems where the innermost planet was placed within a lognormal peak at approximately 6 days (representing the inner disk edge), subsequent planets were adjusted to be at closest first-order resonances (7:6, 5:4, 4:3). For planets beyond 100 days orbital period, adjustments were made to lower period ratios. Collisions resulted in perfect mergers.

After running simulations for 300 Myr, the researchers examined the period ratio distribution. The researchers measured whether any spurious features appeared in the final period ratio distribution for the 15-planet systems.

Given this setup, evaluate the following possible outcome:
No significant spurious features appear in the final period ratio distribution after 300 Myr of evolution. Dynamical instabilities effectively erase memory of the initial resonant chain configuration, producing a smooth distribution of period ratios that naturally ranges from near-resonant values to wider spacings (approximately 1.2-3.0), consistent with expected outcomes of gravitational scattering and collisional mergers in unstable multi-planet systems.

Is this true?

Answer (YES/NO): NO